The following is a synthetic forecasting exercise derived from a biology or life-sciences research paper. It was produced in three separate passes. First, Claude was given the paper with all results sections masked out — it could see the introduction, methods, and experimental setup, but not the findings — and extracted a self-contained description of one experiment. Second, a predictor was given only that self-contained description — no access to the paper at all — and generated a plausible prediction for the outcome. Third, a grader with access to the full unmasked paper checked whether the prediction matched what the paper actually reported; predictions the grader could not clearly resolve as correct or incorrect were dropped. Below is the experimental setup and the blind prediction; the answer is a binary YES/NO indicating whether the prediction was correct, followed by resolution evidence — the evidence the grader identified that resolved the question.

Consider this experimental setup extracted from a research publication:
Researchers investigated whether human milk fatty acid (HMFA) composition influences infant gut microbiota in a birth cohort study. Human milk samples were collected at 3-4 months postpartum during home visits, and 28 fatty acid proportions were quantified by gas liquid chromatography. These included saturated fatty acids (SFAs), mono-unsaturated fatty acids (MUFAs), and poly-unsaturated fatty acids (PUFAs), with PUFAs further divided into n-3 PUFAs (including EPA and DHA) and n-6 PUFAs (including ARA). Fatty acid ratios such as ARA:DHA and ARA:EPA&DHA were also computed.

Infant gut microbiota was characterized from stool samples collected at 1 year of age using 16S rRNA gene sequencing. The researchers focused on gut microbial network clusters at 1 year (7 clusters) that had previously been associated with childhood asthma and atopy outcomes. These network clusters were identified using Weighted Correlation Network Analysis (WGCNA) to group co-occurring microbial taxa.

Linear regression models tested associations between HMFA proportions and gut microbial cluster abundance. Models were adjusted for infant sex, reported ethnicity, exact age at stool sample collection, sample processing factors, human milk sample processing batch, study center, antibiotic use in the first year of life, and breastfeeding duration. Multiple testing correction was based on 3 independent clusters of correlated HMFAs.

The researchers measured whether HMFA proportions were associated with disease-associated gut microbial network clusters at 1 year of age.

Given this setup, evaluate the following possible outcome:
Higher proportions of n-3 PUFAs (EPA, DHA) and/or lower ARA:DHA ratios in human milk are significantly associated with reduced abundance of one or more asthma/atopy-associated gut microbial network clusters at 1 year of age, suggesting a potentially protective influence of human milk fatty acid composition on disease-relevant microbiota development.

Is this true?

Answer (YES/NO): NO